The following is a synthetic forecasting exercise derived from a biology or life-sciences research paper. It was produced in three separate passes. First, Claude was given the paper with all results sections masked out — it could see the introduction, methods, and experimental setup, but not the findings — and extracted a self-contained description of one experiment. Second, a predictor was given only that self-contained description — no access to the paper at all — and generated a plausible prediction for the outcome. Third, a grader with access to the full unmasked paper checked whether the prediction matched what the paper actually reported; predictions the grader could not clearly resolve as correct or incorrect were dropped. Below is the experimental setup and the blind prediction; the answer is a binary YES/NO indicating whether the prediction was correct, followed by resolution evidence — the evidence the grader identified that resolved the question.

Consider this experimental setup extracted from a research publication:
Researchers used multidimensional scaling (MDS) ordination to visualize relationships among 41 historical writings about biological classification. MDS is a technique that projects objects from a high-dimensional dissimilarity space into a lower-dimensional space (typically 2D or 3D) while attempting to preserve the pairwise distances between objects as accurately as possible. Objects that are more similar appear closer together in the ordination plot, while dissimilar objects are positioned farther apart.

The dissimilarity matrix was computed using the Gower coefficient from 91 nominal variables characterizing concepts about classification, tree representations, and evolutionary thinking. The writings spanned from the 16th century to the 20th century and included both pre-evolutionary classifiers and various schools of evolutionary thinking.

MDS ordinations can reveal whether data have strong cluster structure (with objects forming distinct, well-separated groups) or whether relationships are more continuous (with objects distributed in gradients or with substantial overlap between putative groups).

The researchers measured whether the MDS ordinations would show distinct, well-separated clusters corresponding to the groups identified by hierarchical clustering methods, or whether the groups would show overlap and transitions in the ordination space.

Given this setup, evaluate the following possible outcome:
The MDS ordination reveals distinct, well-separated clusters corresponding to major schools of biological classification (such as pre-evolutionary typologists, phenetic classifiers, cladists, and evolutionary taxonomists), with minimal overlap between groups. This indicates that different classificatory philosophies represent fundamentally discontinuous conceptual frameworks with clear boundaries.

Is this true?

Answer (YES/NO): NO